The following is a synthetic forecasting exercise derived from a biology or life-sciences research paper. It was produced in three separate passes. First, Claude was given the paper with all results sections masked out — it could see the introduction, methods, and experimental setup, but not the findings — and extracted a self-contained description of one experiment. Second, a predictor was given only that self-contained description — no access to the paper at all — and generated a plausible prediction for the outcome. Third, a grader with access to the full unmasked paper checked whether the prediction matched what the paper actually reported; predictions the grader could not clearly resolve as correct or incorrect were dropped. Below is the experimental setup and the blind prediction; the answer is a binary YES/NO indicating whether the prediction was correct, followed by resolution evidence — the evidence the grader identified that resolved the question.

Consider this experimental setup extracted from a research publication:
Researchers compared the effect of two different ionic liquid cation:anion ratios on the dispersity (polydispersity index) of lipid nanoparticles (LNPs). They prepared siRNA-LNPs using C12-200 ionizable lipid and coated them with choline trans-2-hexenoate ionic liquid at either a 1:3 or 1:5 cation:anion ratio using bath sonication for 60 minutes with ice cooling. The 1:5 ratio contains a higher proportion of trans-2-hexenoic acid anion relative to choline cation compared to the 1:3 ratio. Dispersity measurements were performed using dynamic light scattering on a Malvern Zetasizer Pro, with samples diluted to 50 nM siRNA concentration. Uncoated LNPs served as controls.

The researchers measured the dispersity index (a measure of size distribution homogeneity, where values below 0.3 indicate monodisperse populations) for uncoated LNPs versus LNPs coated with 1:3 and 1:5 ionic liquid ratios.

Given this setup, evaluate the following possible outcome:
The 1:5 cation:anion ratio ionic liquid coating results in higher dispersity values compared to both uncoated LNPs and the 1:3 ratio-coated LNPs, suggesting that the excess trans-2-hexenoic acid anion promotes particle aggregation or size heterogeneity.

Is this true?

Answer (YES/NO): NO